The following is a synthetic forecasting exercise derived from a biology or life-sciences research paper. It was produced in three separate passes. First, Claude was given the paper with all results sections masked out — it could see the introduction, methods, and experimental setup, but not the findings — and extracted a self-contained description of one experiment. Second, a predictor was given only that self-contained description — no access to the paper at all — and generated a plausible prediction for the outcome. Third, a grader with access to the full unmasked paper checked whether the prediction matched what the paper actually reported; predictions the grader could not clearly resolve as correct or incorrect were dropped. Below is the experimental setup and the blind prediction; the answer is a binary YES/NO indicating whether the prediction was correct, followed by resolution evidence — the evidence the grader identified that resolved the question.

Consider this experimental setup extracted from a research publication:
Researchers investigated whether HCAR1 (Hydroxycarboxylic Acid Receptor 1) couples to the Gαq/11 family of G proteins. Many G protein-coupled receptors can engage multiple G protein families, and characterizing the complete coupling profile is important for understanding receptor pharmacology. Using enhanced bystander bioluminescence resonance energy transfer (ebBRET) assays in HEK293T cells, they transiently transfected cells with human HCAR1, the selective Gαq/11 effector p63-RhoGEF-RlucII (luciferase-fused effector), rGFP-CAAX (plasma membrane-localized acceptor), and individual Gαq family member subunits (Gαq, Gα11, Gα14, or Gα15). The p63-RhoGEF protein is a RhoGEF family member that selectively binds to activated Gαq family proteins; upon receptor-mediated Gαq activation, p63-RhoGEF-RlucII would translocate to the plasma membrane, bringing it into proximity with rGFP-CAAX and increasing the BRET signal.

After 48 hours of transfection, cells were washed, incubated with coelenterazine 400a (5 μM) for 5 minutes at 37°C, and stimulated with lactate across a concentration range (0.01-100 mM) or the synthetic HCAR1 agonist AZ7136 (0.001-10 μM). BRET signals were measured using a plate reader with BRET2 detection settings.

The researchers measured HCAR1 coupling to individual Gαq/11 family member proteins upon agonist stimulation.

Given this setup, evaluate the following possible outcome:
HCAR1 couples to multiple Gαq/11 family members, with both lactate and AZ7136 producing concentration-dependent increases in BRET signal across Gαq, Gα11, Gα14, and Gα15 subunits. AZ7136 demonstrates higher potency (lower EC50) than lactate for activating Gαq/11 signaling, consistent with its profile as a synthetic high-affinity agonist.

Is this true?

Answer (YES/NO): NO